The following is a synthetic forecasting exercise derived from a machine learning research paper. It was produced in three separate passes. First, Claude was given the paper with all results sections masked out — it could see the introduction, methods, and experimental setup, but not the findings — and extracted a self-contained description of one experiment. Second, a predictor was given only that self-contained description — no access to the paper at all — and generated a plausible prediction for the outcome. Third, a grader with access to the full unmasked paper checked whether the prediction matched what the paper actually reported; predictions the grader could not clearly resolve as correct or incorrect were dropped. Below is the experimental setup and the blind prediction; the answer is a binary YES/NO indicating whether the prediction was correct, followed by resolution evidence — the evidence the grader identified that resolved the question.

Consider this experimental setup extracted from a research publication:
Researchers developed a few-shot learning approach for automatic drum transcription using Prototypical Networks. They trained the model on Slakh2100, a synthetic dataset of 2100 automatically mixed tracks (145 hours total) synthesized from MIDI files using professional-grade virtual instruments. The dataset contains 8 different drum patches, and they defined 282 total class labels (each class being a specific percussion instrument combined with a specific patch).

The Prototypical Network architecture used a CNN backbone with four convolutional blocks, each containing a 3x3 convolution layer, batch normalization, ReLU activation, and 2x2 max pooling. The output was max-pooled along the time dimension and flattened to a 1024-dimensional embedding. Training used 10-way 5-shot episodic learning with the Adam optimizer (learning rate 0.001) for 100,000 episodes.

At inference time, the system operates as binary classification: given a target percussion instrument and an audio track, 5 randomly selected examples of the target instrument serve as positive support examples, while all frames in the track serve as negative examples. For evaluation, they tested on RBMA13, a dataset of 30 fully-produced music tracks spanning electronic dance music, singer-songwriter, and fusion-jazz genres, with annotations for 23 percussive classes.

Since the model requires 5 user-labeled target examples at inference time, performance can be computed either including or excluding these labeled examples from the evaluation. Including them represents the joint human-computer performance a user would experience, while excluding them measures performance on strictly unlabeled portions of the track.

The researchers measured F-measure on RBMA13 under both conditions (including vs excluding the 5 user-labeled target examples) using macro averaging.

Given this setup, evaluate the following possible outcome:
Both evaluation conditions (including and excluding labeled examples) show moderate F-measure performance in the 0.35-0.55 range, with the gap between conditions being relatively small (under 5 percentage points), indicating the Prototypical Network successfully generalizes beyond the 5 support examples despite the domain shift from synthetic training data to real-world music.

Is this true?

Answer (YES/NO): NO